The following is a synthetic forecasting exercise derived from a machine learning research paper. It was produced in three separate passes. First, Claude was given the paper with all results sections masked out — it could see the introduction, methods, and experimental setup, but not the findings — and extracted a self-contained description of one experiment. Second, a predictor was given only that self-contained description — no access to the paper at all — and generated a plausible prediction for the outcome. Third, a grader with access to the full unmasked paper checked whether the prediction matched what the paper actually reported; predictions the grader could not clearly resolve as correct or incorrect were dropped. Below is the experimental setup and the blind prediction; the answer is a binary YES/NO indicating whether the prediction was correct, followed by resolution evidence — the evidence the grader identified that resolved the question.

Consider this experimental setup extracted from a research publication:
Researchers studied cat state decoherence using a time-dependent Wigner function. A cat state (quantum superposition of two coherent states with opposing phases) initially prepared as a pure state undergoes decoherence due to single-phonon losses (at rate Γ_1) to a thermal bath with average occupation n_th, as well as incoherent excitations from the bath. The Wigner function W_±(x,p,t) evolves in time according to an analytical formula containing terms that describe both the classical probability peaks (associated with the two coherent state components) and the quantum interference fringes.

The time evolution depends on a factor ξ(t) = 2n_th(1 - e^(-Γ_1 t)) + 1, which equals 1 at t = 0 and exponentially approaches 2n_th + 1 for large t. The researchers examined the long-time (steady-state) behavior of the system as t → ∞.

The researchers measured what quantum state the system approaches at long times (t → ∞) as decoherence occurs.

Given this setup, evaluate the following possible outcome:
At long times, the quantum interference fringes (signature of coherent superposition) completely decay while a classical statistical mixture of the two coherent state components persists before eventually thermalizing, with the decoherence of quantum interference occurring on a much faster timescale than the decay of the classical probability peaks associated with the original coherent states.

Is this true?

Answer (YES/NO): YES